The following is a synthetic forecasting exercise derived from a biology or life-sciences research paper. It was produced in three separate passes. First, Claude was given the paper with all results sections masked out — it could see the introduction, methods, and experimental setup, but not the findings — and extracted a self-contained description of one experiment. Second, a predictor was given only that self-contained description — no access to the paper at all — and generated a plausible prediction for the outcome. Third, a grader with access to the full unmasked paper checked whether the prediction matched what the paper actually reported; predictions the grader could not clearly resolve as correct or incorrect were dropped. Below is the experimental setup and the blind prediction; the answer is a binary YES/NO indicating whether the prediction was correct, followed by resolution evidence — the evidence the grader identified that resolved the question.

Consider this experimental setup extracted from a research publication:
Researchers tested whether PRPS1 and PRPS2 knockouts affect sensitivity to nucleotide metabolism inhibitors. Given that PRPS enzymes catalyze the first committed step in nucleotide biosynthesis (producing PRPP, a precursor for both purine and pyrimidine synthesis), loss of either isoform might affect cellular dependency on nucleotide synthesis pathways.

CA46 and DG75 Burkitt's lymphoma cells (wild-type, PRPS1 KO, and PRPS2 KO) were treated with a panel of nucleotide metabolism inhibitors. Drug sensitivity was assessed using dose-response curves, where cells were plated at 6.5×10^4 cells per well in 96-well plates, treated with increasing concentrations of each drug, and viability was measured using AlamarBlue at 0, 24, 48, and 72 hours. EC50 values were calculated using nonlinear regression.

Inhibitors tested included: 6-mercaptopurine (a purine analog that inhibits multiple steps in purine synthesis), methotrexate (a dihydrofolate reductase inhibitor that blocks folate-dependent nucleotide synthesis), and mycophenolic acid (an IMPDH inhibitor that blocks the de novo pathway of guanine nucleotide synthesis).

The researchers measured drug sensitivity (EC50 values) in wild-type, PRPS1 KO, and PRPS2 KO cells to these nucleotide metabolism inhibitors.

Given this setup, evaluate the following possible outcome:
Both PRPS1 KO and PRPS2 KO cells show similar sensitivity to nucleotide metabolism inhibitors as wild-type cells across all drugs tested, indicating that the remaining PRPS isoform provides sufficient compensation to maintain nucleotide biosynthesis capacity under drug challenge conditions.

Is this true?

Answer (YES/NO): YES